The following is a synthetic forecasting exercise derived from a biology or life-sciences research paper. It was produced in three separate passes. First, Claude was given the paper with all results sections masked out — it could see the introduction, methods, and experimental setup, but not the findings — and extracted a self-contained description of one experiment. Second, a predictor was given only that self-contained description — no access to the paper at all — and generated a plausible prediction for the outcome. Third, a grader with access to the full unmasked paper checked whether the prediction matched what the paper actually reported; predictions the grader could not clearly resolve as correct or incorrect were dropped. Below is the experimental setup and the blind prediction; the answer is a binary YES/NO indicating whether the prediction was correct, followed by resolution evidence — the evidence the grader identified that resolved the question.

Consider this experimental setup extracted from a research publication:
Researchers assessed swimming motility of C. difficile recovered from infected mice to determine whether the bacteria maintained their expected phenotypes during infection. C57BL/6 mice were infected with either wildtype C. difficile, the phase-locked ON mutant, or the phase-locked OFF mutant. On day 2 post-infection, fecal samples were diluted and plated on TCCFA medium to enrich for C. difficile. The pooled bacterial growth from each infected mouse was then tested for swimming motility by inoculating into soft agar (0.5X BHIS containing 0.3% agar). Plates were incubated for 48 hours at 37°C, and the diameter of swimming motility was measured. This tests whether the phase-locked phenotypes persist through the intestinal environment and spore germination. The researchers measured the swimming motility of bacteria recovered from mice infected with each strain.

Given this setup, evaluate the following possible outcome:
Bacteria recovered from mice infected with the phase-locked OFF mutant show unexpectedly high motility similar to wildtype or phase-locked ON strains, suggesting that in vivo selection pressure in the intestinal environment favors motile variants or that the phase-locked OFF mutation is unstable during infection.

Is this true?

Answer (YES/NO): NO